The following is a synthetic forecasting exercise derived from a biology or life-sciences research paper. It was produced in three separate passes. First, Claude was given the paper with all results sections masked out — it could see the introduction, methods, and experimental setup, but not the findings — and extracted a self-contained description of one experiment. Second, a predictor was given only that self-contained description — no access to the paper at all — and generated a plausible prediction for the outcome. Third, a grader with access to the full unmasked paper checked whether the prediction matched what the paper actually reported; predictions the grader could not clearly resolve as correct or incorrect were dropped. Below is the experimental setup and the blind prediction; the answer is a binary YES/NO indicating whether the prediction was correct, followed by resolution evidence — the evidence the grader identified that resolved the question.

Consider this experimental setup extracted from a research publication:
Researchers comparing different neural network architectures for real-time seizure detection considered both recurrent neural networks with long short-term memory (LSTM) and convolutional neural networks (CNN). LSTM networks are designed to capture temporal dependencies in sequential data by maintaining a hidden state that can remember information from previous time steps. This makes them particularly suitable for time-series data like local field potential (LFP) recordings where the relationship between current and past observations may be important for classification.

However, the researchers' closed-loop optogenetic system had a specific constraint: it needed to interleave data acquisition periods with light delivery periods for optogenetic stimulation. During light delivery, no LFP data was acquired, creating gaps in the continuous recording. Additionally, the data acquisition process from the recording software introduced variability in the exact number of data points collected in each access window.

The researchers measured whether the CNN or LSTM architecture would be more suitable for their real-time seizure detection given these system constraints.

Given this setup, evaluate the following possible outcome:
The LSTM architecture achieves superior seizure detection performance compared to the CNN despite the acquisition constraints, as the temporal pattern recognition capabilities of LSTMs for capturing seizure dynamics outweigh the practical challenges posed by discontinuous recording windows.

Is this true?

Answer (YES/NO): NO